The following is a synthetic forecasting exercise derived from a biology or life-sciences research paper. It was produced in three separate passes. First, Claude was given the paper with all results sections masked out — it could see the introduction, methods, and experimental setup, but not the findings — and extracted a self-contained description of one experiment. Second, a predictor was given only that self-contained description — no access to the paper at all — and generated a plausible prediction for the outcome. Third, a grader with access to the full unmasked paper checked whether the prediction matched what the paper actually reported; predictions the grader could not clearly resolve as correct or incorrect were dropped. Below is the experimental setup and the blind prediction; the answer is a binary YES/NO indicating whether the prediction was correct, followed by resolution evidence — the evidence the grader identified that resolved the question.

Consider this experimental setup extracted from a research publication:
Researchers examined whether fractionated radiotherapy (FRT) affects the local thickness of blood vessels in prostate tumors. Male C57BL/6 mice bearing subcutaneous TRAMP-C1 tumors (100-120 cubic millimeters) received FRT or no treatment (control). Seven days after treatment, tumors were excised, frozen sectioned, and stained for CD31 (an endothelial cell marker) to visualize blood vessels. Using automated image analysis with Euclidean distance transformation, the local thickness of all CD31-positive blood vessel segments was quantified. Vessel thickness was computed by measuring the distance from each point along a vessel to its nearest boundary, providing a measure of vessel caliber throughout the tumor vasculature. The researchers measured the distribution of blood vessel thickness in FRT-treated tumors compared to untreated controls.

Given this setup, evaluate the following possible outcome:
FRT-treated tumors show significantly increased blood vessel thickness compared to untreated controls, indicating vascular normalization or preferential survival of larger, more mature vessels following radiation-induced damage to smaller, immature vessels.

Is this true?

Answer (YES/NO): YES